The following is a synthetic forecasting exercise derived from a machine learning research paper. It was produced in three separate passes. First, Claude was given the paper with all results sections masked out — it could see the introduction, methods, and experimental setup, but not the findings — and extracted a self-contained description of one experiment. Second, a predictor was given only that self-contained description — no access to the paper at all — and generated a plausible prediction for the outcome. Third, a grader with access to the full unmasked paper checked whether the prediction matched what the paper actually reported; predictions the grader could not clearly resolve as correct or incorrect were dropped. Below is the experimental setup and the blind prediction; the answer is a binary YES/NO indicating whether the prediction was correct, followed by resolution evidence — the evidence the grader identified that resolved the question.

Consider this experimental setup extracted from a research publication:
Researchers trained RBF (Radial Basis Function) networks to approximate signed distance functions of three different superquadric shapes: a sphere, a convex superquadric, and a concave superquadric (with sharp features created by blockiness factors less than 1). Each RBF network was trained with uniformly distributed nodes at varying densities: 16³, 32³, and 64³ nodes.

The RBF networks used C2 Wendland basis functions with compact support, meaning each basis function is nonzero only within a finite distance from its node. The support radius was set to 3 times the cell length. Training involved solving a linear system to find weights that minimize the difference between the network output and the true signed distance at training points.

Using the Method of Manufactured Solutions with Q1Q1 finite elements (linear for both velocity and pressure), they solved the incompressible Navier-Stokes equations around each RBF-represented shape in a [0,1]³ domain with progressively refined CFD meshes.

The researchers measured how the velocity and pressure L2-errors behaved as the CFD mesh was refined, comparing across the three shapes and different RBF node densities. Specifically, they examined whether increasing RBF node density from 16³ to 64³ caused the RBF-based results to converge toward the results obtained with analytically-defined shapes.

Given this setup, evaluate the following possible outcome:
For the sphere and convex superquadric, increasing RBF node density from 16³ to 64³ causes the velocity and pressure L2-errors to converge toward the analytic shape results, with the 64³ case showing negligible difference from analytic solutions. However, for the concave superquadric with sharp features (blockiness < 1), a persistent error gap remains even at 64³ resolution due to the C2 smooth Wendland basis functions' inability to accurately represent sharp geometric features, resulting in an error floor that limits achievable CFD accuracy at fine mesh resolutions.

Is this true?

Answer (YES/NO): NO